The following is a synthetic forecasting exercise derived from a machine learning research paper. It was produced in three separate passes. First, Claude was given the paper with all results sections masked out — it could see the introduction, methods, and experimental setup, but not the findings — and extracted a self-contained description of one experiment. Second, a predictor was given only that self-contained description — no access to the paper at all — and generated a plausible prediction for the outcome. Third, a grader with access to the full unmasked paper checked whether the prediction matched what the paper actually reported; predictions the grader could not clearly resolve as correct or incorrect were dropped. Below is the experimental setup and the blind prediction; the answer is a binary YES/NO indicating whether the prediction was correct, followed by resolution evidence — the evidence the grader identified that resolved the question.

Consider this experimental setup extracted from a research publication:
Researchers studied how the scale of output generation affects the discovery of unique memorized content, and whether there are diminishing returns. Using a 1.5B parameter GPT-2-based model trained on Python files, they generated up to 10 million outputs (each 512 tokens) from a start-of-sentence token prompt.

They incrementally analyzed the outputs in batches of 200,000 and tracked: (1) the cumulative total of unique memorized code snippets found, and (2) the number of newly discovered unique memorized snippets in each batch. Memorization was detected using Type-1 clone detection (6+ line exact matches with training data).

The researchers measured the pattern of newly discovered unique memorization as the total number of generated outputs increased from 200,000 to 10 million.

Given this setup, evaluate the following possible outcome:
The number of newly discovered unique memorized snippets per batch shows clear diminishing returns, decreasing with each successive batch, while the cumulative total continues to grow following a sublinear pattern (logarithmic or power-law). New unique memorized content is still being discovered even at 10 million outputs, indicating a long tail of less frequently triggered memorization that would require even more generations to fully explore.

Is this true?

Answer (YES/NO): YES